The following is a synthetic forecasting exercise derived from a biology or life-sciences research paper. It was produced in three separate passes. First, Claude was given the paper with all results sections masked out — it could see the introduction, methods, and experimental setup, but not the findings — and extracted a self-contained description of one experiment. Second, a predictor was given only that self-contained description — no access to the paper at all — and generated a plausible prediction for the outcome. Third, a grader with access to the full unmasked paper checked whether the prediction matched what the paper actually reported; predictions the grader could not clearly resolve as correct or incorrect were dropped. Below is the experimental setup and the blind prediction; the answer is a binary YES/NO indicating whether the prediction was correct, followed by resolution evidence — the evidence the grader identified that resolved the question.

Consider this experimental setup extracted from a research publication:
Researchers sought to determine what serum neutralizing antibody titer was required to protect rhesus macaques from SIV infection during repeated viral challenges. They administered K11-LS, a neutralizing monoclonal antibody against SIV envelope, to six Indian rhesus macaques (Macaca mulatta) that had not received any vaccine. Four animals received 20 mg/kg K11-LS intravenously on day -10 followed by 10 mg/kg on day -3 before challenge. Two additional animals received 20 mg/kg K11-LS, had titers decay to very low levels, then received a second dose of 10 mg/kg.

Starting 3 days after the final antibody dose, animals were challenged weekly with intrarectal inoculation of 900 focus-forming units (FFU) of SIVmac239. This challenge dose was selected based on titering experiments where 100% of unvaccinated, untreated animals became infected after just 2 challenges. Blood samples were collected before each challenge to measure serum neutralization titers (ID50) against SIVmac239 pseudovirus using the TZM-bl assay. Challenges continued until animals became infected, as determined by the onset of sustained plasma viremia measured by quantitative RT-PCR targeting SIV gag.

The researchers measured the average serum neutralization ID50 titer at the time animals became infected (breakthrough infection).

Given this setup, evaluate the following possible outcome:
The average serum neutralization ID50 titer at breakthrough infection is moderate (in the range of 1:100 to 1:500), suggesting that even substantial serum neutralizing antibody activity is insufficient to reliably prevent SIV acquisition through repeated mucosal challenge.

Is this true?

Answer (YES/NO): YES